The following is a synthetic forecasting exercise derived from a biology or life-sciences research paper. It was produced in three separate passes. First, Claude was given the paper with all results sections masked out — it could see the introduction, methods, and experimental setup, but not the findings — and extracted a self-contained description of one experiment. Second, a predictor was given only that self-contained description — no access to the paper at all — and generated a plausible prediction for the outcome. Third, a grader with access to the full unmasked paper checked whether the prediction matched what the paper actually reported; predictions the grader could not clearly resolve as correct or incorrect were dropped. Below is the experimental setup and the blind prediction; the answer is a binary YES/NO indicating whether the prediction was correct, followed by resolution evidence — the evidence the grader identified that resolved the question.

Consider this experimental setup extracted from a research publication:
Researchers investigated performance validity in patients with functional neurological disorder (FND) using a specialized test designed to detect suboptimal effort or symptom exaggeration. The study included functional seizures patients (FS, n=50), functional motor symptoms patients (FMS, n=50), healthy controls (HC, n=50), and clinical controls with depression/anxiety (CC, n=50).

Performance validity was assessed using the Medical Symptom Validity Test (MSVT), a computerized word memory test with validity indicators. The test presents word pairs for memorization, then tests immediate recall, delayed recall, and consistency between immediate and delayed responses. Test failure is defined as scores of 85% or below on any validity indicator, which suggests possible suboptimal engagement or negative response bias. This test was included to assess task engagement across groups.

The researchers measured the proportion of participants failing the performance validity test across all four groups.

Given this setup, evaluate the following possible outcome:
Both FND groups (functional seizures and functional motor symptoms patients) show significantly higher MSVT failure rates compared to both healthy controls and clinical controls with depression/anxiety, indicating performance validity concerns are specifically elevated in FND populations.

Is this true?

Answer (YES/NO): NO